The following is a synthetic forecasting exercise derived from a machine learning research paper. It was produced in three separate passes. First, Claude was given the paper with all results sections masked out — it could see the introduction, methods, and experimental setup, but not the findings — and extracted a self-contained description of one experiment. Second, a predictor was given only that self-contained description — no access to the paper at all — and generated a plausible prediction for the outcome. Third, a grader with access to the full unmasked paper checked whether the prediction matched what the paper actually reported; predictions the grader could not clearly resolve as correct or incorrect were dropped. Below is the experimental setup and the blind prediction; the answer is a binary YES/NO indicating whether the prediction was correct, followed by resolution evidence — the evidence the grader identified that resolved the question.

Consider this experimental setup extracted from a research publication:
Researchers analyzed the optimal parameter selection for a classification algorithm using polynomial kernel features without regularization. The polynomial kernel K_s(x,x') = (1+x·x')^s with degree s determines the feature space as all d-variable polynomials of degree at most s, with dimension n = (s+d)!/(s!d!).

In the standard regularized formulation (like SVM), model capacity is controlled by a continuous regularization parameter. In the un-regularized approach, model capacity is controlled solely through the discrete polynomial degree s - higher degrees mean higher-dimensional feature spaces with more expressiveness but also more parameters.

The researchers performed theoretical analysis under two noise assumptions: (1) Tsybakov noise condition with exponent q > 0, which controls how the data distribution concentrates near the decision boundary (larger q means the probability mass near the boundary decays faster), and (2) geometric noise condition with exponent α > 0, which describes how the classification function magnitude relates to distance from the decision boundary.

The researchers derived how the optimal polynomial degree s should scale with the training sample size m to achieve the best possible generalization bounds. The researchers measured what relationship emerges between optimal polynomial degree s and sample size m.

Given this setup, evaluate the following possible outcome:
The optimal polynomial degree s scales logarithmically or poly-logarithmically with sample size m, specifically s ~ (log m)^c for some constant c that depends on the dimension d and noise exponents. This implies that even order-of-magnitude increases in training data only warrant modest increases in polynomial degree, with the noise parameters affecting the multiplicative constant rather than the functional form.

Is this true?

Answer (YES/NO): NO